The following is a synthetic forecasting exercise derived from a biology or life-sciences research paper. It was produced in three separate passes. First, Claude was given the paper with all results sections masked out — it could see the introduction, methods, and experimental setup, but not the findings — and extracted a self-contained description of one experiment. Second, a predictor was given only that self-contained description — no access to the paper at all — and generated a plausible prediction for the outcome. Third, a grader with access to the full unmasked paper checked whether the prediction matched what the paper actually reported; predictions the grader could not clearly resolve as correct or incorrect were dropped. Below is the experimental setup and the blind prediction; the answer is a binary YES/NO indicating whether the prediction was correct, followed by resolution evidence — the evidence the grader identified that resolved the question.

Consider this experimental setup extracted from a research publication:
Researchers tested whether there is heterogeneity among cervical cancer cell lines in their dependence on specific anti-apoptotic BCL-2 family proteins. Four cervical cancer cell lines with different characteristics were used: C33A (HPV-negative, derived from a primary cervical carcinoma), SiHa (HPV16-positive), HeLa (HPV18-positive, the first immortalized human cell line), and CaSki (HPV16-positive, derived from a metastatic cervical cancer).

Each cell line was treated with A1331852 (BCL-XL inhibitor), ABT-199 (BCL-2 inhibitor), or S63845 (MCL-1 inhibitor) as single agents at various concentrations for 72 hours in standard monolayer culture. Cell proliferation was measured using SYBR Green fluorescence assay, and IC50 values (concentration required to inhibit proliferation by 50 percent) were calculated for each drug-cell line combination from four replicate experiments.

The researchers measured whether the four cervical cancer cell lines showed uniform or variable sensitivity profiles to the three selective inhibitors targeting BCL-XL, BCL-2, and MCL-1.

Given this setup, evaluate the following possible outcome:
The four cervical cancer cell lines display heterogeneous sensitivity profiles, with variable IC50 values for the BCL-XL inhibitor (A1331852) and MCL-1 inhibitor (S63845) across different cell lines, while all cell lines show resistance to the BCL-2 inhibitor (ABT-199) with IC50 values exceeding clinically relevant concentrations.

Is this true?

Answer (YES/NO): YES